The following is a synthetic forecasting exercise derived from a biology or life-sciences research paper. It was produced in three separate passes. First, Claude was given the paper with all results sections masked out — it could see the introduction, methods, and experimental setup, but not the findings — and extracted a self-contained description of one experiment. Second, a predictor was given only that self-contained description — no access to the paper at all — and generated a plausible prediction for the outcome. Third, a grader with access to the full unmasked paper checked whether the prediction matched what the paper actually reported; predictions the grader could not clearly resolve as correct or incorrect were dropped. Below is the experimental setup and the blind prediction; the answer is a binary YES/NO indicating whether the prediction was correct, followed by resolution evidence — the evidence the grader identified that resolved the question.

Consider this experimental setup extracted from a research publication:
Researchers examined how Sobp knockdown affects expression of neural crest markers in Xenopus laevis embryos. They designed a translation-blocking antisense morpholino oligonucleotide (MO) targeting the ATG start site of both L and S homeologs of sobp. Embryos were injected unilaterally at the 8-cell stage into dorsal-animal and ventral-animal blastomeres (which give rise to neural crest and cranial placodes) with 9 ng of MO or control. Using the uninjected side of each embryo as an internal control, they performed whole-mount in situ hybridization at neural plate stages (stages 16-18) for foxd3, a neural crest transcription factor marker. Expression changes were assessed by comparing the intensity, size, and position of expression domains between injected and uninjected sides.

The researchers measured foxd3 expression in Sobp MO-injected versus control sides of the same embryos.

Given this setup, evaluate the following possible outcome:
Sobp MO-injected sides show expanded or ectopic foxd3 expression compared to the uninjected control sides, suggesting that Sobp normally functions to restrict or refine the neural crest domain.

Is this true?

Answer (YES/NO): NO